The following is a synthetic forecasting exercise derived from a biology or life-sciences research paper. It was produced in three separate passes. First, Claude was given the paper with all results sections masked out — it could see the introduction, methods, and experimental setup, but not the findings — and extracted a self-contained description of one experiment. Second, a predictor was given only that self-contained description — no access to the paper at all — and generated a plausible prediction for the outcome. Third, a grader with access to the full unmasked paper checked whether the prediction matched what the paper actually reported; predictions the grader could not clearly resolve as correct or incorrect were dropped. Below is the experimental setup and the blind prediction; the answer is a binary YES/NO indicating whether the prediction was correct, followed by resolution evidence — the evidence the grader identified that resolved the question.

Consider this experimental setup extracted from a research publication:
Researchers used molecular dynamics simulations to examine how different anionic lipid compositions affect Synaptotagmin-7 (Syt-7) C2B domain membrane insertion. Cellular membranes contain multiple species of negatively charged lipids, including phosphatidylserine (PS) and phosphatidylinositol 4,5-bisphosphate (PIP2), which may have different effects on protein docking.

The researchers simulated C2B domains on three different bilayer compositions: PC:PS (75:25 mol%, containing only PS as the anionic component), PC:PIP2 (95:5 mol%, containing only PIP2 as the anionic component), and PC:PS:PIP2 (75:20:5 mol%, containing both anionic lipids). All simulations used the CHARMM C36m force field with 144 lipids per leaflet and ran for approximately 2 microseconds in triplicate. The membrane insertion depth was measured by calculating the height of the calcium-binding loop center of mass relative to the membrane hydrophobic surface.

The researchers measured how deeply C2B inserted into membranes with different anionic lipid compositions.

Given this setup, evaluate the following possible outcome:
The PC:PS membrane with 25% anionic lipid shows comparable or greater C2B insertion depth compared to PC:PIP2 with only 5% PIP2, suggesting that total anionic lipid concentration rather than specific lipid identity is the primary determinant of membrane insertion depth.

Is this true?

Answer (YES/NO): NO